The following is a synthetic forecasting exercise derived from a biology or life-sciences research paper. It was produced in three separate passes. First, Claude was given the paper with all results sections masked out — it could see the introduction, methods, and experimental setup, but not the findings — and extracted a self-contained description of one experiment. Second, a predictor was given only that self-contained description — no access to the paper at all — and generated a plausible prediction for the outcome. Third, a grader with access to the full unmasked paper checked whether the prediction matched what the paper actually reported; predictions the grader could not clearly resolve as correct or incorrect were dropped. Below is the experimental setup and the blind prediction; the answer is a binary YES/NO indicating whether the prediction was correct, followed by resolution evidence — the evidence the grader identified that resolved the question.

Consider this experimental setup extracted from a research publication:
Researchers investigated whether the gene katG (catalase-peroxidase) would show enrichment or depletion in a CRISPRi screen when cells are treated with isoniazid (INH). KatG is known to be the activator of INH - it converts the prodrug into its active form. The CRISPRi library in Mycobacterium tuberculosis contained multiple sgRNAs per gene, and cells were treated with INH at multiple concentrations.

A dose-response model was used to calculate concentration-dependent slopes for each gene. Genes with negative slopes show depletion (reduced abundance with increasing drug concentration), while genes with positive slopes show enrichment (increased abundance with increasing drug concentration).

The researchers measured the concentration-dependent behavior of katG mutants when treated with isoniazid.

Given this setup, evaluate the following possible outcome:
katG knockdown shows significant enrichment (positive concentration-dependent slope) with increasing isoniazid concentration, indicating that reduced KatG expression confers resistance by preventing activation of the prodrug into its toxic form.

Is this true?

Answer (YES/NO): YES